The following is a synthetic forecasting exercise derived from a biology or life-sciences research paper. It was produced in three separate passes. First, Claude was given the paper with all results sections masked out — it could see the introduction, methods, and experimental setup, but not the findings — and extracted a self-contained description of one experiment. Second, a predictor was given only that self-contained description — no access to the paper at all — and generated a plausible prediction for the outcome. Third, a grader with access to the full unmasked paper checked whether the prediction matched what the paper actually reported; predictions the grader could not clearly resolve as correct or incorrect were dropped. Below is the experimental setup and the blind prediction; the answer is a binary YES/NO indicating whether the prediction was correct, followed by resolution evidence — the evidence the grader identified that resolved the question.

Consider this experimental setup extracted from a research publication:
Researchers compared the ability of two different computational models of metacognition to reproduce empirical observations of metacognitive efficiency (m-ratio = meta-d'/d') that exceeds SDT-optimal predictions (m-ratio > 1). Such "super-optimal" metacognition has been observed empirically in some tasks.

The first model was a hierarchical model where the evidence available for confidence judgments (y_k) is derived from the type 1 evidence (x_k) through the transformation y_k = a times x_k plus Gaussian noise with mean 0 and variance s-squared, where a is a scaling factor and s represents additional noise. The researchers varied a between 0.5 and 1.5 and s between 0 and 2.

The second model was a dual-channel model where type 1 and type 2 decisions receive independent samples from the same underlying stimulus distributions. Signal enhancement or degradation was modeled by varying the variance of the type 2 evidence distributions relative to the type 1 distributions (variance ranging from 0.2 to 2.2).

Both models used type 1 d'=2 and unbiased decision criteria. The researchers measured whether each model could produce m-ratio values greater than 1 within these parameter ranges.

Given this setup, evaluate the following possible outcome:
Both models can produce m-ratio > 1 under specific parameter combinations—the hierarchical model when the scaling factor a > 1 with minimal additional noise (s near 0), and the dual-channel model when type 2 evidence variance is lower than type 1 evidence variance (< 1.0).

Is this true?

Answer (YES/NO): NO